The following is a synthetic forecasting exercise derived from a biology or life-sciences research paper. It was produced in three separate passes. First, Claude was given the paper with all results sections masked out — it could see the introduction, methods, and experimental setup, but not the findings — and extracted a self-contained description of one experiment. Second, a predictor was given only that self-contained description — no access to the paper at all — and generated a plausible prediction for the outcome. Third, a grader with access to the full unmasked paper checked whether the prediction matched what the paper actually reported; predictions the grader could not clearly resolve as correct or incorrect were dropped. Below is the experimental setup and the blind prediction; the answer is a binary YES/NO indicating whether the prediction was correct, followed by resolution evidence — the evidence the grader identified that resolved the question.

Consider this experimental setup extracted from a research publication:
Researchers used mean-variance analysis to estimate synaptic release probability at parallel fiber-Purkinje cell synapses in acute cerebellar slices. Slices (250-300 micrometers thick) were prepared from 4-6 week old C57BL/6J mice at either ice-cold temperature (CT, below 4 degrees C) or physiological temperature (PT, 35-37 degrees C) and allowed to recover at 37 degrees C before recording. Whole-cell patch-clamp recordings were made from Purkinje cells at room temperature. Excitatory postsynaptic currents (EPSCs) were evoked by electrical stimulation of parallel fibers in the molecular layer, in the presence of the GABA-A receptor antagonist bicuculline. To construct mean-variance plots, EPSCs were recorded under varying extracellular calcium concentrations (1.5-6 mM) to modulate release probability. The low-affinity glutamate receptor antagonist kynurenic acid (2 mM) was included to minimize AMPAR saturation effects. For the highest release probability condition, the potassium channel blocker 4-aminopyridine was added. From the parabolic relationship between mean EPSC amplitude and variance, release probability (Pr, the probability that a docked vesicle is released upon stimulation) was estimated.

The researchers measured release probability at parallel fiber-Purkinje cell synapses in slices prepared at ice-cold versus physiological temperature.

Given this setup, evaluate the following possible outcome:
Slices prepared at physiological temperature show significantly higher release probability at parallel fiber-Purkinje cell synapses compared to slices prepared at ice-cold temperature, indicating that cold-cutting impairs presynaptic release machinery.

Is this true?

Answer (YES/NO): YES